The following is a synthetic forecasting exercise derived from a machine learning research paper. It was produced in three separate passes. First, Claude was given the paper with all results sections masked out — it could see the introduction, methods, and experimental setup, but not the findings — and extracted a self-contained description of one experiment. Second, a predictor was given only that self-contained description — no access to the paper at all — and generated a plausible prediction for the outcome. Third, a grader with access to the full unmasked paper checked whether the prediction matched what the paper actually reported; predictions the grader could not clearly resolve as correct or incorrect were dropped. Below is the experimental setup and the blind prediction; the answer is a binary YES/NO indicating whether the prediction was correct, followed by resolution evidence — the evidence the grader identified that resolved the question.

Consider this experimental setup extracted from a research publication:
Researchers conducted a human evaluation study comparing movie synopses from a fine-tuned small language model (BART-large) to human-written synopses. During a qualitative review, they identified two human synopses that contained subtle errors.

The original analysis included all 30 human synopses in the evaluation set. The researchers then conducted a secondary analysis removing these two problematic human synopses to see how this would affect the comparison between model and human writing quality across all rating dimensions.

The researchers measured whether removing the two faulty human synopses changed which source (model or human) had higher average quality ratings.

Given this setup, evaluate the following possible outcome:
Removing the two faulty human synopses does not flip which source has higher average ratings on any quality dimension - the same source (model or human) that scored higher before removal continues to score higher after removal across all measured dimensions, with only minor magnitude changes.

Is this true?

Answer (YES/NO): YES